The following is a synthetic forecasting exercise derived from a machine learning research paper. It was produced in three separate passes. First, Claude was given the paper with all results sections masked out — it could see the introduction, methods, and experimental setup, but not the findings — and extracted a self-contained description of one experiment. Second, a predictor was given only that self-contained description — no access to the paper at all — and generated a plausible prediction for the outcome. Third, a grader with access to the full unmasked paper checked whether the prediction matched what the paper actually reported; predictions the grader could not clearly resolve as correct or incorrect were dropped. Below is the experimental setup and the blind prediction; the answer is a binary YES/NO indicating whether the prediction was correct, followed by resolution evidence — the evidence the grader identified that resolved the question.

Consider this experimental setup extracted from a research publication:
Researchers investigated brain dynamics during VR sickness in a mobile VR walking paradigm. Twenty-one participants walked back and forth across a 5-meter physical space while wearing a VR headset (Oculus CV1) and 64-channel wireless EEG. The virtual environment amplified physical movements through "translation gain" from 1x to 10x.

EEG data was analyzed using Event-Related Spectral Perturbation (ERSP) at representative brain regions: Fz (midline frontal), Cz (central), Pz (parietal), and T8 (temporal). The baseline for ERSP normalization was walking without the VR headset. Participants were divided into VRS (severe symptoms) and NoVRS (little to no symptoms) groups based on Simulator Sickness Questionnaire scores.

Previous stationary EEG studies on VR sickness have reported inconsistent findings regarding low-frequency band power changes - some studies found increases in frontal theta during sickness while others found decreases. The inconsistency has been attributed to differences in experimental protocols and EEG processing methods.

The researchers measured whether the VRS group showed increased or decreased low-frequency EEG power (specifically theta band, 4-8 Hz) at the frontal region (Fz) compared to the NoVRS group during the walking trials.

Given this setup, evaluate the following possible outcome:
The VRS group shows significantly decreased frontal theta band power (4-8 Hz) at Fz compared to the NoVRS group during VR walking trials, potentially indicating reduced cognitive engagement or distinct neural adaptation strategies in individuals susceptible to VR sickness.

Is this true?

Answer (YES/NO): NO